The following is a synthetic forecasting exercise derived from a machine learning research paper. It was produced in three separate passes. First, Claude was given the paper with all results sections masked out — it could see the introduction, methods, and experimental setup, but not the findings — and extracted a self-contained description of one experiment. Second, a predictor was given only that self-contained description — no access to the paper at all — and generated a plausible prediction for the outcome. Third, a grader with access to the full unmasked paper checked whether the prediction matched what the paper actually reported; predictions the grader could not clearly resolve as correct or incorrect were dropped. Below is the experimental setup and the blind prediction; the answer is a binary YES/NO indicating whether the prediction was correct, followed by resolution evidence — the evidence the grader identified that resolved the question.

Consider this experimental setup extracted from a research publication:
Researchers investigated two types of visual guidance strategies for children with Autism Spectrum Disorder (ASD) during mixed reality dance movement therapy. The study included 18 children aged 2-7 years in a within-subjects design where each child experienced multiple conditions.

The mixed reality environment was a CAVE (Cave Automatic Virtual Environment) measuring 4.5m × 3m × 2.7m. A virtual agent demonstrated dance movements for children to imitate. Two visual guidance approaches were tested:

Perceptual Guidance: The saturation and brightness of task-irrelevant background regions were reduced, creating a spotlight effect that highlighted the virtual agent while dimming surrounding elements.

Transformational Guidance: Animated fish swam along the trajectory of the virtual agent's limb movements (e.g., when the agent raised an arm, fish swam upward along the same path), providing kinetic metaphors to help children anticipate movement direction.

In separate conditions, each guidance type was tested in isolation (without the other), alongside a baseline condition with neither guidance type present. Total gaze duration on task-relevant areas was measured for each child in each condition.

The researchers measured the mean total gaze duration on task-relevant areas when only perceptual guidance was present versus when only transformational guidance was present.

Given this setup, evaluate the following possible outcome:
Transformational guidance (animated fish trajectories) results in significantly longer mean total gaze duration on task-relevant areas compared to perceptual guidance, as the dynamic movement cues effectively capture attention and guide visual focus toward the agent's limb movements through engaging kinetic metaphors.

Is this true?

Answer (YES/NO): NO